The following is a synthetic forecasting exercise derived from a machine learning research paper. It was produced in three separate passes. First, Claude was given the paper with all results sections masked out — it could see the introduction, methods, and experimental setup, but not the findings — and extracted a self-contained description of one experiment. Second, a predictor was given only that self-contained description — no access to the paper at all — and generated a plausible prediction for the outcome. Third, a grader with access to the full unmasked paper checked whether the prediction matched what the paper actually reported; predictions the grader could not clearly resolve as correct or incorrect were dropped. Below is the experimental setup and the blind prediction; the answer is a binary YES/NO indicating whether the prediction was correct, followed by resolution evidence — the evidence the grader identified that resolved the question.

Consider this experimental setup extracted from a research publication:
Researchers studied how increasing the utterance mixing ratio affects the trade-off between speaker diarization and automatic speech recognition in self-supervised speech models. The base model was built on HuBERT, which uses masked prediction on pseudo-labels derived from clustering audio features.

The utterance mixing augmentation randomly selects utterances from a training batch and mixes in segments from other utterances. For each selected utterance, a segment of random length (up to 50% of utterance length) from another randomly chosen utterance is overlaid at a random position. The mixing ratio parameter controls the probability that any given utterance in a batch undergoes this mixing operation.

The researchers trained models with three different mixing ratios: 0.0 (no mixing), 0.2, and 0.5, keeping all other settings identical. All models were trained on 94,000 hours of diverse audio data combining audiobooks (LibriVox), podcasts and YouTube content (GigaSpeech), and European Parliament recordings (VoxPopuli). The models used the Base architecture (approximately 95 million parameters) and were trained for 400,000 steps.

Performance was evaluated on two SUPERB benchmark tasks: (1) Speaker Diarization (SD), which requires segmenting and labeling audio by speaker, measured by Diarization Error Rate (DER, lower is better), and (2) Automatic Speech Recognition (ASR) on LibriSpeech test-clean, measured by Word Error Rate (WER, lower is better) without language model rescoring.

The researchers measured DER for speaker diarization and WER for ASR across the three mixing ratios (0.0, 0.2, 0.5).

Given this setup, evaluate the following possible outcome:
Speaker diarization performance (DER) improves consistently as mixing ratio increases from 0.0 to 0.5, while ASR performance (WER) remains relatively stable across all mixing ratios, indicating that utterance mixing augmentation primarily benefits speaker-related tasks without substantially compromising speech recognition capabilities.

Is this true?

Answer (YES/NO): NO